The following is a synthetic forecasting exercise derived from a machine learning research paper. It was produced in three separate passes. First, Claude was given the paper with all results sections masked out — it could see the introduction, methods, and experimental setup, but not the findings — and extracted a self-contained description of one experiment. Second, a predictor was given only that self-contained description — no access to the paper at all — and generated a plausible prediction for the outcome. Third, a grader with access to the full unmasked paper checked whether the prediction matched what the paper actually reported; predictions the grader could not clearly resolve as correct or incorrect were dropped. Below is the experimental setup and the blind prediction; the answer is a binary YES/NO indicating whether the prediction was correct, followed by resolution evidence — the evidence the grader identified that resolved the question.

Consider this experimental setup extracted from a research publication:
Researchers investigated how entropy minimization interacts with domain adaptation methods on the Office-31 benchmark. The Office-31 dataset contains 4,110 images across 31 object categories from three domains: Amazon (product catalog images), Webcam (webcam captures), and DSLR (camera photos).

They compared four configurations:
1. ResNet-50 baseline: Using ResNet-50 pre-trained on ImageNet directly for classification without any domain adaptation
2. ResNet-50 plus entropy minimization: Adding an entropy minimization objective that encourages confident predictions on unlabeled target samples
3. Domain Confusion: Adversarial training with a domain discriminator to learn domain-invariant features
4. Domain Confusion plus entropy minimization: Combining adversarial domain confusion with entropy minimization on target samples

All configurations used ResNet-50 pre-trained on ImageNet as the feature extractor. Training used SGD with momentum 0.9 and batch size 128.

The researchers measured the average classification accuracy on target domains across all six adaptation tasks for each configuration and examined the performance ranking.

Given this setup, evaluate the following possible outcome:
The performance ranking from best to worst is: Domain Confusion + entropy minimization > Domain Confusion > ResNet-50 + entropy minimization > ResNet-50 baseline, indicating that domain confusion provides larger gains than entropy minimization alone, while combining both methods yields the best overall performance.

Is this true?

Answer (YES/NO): NO